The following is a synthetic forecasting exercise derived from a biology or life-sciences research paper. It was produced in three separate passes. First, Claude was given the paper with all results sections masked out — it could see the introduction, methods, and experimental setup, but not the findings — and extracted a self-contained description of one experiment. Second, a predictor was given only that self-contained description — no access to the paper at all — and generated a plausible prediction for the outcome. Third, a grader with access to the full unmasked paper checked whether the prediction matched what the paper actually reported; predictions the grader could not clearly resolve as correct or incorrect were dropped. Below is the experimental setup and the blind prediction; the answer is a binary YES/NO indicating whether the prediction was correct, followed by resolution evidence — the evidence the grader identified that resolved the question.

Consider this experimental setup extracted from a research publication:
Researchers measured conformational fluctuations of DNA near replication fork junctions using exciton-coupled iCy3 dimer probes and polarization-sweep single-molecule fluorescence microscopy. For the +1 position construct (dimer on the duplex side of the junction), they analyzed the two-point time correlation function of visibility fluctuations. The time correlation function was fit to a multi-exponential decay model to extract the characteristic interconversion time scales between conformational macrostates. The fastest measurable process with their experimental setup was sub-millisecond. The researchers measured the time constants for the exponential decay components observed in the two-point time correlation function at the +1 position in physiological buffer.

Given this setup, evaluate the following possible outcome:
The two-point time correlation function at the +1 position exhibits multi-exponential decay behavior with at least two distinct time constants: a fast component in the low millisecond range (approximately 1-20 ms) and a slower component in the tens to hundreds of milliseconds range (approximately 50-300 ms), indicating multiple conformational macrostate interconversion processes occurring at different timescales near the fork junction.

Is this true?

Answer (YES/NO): YES